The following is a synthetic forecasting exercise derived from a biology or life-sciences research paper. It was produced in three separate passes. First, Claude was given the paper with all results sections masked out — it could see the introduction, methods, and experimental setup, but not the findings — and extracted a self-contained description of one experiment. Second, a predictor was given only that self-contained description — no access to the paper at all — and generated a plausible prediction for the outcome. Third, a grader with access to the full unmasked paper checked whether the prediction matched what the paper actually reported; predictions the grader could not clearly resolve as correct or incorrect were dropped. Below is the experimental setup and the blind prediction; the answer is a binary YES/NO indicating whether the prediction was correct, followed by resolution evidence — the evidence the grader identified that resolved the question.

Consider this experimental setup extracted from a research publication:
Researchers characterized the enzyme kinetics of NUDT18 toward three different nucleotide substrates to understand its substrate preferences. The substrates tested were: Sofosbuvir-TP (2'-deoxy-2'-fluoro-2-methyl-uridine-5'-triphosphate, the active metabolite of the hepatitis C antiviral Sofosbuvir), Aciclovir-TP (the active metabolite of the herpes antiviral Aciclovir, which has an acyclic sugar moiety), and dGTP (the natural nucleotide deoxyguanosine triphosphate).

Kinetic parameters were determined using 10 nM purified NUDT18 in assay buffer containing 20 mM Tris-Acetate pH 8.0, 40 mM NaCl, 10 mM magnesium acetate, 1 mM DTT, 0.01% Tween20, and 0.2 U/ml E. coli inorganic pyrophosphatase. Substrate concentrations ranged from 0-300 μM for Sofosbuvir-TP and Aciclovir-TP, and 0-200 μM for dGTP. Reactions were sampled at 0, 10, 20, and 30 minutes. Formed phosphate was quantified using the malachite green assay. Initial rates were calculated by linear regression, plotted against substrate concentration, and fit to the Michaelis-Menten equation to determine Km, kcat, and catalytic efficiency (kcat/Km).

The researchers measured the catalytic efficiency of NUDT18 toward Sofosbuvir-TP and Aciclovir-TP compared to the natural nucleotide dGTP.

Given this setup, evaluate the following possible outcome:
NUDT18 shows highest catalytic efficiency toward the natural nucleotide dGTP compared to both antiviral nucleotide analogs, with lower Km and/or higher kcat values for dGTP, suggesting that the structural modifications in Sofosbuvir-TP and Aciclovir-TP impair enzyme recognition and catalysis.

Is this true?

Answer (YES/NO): NO